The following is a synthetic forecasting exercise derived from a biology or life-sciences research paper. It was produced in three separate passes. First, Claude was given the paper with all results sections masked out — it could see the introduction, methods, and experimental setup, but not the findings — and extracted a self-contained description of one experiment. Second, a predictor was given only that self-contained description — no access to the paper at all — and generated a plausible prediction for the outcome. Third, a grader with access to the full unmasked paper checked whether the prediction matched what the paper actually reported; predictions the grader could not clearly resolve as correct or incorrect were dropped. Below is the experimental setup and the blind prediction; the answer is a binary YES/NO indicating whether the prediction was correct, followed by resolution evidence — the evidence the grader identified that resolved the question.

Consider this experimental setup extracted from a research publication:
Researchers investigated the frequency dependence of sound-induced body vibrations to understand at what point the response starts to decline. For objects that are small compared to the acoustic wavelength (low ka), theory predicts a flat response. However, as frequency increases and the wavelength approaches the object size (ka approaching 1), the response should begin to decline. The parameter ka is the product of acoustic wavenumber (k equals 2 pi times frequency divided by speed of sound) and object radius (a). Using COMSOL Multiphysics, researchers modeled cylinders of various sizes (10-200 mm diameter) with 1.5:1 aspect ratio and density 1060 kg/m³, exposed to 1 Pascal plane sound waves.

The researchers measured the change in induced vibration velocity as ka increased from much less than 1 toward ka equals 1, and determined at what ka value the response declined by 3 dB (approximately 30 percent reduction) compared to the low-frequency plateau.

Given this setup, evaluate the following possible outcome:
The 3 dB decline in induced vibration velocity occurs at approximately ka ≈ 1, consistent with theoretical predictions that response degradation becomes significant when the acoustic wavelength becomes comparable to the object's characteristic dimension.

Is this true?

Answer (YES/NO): NO